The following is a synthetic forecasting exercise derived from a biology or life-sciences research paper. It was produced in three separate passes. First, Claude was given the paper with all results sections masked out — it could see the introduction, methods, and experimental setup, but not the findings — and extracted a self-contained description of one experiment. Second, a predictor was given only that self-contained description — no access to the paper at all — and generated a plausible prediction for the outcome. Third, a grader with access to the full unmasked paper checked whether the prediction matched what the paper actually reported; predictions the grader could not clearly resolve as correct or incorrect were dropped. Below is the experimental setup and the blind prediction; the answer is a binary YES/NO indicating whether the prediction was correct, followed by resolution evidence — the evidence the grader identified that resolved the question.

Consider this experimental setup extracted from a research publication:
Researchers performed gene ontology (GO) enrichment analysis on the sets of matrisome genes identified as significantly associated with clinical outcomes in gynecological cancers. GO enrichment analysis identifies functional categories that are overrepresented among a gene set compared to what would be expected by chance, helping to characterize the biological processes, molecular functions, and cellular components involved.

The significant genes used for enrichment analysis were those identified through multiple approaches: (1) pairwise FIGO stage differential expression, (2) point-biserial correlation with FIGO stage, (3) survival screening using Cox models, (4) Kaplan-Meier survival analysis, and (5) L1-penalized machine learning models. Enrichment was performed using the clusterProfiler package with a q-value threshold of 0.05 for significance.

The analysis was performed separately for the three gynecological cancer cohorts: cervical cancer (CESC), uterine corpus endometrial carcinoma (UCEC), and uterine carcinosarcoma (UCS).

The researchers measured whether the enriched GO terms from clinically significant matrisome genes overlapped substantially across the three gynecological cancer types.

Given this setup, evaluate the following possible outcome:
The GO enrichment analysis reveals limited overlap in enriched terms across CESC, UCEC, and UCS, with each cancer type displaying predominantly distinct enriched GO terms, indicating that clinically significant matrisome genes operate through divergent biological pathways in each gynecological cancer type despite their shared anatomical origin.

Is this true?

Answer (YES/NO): NO